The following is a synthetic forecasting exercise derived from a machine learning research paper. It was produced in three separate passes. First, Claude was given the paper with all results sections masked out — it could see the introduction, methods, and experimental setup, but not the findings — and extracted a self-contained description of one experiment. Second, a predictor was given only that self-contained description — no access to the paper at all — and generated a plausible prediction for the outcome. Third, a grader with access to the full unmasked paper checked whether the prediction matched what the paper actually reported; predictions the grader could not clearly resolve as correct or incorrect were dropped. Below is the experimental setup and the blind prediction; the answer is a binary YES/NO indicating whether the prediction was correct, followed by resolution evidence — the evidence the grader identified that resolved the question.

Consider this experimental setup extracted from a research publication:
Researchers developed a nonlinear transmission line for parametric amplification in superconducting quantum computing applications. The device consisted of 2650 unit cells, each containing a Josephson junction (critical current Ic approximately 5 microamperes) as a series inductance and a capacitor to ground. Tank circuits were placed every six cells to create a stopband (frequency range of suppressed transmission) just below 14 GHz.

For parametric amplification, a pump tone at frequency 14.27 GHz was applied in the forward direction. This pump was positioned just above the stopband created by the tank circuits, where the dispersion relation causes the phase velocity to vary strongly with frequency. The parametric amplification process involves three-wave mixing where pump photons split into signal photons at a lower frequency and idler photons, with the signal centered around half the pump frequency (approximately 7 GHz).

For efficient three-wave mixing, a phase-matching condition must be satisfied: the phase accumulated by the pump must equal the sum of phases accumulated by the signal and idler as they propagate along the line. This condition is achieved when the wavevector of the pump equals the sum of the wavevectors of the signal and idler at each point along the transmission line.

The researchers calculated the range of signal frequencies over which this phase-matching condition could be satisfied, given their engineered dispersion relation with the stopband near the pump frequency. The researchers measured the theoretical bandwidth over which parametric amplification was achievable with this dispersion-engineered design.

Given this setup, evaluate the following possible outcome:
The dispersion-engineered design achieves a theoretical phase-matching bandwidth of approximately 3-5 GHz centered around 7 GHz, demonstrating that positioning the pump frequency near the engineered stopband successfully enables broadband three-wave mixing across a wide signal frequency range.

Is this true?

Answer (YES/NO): NO